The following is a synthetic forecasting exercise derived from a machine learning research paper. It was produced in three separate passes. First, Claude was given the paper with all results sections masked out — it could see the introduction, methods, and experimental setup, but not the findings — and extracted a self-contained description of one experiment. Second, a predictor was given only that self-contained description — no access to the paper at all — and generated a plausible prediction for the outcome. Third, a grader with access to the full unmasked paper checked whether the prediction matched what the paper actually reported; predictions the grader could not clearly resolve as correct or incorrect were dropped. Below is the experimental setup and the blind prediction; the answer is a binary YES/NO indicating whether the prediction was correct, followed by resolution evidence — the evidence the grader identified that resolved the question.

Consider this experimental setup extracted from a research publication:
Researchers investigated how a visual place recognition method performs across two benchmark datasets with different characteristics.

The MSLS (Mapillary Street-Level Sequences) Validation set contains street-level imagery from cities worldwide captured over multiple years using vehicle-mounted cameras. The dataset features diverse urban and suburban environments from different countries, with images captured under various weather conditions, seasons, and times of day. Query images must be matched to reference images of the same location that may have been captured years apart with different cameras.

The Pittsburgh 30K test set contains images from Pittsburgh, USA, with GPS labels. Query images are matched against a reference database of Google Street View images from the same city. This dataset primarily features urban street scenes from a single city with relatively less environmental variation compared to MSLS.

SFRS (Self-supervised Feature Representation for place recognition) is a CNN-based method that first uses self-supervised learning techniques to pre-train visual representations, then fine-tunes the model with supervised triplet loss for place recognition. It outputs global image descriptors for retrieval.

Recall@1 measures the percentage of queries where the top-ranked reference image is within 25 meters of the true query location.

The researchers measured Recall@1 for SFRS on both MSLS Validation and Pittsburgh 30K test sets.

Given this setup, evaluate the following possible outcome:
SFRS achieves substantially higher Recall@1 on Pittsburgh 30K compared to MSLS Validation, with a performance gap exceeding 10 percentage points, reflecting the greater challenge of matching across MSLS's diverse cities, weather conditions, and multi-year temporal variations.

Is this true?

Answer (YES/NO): YES